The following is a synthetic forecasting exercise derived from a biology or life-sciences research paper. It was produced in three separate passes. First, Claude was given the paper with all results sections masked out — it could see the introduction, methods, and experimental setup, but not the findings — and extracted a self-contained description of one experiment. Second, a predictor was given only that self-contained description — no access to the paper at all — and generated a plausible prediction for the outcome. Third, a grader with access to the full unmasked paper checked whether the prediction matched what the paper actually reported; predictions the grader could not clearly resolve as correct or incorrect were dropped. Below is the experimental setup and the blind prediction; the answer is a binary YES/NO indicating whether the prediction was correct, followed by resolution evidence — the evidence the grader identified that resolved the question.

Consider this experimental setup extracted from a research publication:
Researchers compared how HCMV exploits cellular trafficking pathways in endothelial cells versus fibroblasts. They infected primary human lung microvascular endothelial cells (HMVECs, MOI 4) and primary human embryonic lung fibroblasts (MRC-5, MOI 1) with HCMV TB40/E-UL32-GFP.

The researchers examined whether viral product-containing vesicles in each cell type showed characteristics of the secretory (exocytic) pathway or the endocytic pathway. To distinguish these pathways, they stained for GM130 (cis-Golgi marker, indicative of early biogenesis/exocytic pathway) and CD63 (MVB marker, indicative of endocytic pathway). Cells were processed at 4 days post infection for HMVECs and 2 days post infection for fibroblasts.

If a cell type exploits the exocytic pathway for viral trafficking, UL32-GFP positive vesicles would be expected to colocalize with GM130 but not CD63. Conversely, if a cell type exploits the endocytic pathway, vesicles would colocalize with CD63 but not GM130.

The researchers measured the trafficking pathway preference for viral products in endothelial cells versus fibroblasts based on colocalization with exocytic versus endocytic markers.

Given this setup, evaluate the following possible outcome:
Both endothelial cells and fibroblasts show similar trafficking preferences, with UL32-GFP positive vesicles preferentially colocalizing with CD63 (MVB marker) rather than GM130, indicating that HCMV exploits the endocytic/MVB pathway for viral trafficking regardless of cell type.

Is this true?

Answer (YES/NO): NO